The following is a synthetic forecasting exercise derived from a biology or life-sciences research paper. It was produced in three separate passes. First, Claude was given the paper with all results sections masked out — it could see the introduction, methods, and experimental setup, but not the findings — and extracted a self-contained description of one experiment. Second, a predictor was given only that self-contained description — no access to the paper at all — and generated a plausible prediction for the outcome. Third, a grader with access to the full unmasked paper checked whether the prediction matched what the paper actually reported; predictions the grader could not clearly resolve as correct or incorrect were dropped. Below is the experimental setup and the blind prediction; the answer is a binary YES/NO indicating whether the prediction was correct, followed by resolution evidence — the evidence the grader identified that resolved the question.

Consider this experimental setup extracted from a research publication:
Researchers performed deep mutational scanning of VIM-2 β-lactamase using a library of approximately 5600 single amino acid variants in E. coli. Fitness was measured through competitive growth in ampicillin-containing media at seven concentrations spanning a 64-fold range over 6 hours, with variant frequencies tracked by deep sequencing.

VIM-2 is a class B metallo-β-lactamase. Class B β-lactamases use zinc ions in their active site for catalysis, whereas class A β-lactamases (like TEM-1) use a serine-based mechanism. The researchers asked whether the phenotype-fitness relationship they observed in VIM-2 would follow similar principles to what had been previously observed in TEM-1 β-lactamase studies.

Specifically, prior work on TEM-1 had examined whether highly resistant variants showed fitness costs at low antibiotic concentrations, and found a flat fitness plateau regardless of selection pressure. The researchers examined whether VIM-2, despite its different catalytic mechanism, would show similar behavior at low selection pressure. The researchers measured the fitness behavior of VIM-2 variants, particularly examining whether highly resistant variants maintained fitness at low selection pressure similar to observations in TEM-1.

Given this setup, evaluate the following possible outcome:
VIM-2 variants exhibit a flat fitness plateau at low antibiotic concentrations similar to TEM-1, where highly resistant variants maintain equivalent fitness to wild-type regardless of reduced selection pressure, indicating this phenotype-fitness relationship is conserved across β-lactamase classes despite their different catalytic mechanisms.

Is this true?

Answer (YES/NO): YES